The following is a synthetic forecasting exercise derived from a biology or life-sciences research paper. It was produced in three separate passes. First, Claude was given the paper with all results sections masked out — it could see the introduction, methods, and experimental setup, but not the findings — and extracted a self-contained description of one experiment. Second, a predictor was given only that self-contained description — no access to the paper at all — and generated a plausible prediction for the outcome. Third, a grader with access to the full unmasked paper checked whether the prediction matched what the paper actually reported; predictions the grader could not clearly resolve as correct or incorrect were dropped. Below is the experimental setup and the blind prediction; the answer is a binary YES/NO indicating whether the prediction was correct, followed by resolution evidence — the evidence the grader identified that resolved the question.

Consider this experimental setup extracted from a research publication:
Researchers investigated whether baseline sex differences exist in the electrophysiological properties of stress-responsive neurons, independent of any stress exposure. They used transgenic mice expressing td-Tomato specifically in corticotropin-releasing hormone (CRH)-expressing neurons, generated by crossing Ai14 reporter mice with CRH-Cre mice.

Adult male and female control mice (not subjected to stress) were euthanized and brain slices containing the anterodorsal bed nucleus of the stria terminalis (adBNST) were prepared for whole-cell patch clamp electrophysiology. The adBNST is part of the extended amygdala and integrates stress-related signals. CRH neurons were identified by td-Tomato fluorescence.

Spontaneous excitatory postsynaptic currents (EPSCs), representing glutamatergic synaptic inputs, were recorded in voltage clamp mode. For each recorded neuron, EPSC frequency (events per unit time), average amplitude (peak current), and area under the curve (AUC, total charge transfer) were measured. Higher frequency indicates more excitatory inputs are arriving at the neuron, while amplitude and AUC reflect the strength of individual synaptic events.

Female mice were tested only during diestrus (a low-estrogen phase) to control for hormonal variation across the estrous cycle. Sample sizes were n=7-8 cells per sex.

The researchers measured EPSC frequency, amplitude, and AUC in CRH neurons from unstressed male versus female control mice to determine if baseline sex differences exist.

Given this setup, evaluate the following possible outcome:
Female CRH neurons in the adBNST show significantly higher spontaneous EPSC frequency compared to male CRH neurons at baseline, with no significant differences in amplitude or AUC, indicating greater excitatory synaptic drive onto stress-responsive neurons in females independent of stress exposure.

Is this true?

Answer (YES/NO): NO